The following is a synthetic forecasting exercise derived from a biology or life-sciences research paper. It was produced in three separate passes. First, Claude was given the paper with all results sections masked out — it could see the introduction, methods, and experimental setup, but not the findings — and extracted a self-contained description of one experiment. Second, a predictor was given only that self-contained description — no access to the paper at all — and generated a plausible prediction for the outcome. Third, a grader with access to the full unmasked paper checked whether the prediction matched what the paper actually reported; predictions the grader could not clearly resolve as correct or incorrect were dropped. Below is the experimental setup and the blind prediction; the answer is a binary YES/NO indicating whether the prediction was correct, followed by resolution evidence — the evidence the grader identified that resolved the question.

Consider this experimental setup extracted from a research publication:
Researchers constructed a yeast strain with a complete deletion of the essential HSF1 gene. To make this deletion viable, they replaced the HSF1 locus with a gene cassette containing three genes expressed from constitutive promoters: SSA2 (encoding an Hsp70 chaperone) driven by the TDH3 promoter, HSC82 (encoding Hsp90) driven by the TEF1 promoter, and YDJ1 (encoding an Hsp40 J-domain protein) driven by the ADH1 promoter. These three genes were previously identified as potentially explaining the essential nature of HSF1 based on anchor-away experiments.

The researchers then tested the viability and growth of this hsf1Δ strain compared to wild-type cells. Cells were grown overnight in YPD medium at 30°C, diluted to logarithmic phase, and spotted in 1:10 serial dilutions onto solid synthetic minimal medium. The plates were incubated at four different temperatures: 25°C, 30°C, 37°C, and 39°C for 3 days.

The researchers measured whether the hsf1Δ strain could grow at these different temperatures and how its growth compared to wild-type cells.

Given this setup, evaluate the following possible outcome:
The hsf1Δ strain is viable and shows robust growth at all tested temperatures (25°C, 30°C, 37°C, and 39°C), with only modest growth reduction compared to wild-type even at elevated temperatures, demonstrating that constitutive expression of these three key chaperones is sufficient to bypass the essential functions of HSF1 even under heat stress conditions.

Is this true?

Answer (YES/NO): NO